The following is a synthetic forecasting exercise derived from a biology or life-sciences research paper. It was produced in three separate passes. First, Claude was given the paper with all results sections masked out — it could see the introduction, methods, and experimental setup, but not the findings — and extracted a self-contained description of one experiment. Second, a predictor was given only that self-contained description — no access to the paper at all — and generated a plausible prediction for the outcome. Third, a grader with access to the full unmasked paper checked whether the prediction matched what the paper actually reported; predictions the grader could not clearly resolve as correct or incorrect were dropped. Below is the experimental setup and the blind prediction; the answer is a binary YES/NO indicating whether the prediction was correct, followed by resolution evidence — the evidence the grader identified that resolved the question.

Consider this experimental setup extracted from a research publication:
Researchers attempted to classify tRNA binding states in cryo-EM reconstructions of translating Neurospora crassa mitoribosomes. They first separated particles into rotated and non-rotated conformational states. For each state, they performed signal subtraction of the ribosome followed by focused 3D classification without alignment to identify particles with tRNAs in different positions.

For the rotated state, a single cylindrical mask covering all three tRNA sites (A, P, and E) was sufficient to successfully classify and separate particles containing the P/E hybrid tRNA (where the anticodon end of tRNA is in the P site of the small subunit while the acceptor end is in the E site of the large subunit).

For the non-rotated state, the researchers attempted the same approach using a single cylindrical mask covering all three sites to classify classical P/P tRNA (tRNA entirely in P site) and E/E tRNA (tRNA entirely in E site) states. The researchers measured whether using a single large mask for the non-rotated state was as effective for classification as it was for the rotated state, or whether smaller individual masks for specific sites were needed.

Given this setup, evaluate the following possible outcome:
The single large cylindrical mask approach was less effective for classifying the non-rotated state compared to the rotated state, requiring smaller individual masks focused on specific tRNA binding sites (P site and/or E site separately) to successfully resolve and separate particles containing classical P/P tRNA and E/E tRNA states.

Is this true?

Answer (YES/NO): YES